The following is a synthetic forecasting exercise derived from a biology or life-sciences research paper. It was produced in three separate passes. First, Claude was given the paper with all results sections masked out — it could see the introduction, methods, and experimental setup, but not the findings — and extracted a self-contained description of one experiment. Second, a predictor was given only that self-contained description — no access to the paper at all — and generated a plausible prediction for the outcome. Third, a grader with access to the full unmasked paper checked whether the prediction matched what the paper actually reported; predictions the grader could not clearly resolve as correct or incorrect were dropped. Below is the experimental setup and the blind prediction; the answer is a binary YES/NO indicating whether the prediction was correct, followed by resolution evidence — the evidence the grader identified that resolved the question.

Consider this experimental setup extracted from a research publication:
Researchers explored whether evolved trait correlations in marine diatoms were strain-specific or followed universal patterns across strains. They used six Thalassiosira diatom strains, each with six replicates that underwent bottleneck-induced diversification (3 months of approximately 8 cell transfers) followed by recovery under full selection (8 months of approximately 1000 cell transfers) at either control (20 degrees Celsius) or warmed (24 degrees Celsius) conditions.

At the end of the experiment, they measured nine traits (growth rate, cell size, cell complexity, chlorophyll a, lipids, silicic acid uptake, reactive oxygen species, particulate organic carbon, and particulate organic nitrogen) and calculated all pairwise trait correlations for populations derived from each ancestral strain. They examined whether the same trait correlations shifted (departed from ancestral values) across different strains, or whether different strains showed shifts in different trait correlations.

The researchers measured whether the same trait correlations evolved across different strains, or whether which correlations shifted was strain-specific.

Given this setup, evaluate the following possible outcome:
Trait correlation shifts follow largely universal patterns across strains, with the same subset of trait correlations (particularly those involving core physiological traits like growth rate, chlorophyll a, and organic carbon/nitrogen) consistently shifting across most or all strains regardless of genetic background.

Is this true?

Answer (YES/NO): NO